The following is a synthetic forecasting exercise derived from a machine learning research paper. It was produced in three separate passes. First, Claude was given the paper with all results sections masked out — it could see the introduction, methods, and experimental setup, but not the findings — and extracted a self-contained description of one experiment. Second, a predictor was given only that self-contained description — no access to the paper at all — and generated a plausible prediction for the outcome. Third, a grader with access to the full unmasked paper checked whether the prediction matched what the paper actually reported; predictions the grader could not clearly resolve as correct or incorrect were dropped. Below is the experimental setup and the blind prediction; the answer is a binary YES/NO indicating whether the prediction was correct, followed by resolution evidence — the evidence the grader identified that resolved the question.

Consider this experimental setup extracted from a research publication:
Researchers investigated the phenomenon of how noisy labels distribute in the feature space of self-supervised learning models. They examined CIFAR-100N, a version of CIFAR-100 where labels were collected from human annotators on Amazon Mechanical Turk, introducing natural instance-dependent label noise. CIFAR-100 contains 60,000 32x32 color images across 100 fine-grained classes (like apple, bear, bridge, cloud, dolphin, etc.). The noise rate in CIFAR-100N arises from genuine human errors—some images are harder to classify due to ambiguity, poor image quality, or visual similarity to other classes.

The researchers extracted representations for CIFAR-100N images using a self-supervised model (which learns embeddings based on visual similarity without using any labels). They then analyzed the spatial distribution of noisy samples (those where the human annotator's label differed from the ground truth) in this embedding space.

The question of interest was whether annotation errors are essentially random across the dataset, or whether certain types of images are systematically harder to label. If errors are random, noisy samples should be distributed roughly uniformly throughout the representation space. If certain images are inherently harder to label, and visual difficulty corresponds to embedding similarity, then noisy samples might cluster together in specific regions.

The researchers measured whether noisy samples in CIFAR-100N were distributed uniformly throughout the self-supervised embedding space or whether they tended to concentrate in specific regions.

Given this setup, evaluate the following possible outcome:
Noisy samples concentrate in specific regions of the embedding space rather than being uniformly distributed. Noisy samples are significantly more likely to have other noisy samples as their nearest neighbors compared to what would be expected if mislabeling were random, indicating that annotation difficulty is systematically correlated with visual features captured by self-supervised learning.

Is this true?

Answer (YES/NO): YES